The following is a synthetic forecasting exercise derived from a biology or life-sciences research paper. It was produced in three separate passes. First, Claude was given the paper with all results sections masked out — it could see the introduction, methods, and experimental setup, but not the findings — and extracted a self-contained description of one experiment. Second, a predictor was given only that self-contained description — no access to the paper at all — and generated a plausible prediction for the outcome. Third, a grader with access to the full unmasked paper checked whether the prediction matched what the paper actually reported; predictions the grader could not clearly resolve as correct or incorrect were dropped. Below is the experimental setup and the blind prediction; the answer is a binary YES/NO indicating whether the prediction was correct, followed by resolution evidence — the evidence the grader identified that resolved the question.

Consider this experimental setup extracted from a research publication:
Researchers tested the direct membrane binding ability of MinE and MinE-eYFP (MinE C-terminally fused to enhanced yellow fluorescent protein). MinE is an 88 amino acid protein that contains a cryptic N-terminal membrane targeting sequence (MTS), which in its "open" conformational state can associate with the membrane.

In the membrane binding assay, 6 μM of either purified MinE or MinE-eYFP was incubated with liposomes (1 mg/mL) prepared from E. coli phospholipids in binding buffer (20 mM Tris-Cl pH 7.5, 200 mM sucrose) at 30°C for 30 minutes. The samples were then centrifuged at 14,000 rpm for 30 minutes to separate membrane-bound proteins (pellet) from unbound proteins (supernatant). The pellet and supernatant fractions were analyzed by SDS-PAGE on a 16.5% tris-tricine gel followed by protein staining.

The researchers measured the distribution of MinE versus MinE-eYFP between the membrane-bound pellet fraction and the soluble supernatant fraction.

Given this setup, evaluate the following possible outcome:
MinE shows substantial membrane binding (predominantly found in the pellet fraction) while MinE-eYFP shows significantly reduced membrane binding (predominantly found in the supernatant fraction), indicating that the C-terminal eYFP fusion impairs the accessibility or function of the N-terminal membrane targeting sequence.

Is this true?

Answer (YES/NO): NO